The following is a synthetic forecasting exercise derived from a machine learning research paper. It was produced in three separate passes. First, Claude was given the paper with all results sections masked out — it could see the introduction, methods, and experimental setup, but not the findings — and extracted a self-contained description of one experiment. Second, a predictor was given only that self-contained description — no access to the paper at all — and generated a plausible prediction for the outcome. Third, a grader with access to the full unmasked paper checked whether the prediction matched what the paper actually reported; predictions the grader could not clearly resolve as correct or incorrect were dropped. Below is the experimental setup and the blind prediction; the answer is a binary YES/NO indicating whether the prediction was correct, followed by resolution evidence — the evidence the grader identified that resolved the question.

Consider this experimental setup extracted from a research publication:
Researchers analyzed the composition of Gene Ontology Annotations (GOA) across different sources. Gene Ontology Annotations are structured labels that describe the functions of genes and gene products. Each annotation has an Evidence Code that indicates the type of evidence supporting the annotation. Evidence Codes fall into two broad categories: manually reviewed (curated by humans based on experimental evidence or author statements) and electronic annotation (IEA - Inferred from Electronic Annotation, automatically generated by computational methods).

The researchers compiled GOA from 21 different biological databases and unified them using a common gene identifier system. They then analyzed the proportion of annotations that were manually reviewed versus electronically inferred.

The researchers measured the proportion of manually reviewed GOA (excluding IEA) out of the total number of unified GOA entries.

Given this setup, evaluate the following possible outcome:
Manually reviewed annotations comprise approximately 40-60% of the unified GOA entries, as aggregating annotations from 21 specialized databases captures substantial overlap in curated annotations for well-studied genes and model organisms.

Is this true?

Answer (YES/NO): NO